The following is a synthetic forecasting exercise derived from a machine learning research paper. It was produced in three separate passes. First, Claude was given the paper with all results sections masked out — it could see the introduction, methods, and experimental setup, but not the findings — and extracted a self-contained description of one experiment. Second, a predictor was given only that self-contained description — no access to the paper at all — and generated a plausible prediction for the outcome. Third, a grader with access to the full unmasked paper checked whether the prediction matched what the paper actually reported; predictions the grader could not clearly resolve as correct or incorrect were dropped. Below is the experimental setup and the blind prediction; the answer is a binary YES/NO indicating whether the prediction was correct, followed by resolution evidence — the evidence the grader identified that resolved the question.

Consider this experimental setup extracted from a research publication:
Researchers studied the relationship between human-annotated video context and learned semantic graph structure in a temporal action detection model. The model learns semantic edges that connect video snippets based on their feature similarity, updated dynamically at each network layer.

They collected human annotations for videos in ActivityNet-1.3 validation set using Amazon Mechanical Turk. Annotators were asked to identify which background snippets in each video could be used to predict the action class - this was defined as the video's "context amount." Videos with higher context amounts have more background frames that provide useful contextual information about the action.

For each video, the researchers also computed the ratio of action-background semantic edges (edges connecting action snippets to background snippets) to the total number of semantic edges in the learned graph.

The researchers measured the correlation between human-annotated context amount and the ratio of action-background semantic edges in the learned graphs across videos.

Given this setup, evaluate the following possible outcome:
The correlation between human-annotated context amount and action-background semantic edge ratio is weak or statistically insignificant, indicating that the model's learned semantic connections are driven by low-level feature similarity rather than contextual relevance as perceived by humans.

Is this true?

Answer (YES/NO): NO